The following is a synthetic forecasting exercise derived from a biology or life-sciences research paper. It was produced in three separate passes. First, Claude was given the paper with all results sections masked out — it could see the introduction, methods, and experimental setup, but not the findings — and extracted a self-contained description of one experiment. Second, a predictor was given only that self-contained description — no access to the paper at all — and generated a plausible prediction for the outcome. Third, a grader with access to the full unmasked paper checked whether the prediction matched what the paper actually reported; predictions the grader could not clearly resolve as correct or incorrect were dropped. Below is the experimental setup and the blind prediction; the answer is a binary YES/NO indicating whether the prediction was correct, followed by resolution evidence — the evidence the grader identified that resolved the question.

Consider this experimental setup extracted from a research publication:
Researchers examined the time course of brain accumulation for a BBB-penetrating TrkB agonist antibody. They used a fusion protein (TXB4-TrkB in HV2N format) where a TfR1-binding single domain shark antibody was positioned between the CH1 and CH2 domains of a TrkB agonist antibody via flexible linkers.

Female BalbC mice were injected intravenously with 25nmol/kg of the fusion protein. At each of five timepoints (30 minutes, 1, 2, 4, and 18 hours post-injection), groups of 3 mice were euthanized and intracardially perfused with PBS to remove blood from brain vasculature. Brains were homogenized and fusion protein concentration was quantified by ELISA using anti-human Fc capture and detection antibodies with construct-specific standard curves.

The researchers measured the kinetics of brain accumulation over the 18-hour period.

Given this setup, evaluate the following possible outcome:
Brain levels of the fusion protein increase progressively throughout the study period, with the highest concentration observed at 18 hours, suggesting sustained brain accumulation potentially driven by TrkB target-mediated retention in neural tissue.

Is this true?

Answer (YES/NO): YES